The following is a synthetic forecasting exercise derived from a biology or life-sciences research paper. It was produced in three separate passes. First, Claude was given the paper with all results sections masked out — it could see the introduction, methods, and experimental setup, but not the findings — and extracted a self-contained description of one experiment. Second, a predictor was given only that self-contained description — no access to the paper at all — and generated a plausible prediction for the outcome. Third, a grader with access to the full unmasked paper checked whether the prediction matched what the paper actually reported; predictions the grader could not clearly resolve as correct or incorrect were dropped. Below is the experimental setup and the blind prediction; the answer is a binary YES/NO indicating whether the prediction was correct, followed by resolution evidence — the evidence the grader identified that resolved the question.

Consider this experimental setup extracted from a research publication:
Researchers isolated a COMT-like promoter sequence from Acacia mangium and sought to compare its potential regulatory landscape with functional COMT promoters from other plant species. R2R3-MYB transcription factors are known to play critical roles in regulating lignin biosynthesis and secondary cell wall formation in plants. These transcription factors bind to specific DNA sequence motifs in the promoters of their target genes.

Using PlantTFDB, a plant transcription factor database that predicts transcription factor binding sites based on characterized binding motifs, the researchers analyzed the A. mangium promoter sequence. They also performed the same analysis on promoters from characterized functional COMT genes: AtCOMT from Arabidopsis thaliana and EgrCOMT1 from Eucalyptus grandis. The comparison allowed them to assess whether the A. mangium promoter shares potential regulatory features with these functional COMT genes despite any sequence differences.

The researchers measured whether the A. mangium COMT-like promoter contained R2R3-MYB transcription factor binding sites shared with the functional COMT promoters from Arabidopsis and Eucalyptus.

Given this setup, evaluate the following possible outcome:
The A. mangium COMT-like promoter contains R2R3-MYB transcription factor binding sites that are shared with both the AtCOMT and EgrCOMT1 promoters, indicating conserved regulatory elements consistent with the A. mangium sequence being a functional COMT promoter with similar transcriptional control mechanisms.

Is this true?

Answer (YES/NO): NO